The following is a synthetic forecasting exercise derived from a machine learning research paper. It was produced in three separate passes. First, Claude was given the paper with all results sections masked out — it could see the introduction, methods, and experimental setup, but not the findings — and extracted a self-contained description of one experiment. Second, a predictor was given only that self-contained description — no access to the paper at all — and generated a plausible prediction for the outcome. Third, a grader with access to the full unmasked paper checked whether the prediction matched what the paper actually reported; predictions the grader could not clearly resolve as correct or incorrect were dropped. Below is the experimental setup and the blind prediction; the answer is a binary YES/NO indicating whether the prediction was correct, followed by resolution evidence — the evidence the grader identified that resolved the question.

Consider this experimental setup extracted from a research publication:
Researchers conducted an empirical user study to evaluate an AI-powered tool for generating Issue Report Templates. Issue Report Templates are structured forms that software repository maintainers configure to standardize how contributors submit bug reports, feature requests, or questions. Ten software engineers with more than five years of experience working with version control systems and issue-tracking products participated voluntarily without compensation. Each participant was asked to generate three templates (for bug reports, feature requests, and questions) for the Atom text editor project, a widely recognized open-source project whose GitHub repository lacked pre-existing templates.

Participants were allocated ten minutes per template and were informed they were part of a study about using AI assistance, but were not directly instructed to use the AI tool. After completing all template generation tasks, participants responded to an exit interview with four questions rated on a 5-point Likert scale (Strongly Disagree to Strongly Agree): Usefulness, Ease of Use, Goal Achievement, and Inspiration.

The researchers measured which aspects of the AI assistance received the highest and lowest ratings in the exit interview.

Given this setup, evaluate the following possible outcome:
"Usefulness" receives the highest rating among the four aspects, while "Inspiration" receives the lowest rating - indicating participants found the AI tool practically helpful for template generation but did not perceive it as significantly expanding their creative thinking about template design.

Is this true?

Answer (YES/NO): NO